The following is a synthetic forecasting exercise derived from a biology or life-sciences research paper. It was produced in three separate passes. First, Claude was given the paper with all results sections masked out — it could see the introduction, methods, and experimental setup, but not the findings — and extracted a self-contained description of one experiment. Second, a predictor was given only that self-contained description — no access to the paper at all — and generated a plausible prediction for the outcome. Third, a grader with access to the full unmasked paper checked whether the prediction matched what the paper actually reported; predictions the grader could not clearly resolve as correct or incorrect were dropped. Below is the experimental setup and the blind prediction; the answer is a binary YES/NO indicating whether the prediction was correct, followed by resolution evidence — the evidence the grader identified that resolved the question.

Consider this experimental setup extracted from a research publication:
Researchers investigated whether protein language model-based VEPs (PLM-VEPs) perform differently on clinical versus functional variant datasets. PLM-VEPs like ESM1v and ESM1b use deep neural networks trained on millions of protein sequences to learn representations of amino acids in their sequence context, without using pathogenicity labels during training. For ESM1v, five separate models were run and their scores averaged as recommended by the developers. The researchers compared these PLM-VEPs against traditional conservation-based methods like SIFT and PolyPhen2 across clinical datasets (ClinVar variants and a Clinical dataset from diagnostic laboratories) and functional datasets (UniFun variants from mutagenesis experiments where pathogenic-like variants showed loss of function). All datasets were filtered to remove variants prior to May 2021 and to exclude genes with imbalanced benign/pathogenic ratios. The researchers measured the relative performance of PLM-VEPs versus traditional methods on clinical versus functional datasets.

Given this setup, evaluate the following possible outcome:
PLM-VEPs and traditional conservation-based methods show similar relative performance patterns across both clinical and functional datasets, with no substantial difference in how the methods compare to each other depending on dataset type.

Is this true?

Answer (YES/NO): NO